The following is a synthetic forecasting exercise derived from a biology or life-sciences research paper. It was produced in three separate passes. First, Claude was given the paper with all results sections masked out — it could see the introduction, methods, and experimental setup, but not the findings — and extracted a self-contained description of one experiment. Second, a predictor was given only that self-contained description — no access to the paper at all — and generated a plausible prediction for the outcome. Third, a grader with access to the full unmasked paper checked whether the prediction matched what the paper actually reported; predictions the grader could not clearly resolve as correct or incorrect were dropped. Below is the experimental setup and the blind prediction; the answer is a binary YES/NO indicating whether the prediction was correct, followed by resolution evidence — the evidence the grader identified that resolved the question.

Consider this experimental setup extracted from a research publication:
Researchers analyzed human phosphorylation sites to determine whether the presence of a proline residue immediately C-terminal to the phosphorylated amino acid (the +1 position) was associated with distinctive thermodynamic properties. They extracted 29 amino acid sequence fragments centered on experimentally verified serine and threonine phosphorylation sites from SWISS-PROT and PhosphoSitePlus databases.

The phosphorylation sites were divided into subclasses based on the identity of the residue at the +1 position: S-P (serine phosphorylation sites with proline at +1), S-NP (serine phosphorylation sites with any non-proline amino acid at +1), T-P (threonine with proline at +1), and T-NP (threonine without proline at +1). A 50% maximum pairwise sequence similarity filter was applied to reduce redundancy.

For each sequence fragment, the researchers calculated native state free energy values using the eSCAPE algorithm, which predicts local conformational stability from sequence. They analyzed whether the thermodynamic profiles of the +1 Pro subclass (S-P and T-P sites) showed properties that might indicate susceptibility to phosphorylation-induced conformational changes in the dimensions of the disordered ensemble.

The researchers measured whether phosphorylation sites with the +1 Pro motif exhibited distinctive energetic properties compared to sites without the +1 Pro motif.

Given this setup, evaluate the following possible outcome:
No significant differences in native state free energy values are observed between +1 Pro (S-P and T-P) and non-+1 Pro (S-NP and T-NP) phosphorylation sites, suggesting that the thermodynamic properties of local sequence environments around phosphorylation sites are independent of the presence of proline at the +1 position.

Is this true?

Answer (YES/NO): NO